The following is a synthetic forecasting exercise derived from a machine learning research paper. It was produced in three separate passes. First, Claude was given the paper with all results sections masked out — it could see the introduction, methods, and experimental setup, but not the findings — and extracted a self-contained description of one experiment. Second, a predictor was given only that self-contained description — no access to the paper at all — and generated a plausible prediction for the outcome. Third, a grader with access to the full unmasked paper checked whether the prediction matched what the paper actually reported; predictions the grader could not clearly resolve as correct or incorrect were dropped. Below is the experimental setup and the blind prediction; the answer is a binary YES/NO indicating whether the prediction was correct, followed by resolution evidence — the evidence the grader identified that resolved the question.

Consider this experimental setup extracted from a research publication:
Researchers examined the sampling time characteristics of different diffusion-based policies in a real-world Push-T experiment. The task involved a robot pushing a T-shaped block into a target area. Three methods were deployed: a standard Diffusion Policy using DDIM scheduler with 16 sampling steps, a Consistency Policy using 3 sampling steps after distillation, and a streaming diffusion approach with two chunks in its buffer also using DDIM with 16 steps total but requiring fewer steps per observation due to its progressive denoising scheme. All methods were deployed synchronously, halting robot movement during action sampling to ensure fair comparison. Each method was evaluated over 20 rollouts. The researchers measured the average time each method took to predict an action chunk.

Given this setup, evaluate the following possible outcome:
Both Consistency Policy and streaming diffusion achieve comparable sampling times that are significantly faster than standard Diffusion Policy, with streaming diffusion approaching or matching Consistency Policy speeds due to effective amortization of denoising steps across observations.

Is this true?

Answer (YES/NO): NO